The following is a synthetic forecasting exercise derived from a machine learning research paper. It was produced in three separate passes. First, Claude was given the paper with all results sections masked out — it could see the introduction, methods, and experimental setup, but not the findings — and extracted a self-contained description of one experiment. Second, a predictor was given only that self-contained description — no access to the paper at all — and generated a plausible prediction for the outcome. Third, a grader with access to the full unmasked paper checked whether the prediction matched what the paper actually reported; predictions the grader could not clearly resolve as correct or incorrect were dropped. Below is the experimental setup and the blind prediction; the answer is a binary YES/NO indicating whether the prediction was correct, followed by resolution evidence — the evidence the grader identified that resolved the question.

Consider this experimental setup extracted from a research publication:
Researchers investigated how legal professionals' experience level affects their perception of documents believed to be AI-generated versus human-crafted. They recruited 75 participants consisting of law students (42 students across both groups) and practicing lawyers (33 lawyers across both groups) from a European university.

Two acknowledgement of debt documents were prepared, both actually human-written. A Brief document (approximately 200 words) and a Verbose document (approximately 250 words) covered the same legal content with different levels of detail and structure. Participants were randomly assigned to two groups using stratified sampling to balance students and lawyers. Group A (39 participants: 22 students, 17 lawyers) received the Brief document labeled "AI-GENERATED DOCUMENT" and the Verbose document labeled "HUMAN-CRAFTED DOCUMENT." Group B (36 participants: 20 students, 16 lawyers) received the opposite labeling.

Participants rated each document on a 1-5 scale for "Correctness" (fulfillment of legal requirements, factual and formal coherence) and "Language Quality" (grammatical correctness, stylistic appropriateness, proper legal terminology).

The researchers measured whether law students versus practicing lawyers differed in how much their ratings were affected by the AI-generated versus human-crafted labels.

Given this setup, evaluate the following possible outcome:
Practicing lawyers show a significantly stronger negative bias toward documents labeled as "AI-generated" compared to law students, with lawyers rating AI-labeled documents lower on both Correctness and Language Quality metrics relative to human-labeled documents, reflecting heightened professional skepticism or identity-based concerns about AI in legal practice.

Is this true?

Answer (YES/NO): NO